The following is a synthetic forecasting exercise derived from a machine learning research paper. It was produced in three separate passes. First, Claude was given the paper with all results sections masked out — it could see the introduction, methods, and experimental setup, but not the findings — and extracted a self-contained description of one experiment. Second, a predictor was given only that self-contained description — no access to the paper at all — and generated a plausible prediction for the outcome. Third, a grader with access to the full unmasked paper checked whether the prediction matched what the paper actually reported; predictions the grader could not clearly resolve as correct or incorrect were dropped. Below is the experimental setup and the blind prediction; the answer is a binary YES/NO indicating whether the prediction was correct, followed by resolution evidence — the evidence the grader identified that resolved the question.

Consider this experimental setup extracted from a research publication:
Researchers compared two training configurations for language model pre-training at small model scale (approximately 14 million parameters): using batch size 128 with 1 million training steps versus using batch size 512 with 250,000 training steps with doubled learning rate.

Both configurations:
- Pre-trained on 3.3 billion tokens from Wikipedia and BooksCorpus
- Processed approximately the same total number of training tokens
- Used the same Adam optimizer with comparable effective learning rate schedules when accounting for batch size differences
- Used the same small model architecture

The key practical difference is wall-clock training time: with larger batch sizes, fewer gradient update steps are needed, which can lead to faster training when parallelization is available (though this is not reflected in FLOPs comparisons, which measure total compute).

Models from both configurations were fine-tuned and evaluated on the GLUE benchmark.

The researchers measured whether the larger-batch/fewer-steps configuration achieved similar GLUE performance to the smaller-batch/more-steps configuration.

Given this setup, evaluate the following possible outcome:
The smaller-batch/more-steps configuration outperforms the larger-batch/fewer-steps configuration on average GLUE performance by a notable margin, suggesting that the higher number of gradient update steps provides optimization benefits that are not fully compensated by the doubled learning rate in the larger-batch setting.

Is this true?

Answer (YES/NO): NO